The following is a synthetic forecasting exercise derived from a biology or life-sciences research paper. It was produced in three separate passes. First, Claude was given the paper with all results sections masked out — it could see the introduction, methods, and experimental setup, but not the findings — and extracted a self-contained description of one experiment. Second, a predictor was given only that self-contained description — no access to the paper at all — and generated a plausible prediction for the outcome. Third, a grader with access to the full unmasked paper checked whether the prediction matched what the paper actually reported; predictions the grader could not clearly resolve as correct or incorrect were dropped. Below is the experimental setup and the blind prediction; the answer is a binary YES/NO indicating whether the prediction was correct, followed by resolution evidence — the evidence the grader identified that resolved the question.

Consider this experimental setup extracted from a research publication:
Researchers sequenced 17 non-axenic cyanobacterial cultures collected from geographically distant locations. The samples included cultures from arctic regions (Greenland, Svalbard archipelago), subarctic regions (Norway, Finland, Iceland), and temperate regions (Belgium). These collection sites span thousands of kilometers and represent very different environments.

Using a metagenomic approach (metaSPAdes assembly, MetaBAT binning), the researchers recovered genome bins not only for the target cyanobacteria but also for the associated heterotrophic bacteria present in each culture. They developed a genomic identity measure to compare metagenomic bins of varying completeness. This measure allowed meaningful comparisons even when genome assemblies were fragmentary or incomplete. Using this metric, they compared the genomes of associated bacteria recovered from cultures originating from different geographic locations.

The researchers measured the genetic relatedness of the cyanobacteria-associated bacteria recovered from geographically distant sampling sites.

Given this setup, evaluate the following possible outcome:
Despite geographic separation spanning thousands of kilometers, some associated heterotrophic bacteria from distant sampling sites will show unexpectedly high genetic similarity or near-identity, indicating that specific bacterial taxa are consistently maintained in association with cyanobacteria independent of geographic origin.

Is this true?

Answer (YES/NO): YES